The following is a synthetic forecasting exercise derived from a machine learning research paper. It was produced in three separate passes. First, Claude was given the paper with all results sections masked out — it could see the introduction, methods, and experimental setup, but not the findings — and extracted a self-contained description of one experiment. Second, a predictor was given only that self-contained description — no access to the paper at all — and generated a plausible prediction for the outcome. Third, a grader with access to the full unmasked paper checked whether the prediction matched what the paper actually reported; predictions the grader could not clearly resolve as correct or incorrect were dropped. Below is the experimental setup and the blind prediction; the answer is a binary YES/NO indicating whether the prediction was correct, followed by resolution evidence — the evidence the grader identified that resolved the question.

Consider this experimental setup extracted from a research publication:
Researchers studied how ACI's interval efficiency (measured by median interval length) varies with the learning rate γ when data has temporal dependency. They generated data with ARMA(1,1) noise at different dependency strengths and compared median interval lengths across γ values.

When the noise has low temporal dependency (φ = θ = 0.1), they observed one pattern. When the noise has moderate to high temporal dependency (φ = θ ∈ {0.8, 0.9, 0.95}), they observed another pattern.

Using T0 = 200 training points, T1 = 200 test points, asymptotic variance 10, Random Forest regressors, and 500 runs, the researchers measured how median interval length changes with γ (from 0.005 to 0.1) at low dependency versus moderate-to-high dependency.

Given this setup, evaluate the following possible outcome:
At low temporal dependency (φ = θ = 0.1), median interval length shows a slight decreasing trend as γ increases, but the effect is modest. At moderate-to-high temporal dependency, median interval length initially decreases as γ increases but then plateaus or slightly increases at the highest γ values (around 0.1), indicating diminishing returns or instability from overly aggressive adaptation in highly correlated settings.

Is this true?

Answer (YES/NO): NO